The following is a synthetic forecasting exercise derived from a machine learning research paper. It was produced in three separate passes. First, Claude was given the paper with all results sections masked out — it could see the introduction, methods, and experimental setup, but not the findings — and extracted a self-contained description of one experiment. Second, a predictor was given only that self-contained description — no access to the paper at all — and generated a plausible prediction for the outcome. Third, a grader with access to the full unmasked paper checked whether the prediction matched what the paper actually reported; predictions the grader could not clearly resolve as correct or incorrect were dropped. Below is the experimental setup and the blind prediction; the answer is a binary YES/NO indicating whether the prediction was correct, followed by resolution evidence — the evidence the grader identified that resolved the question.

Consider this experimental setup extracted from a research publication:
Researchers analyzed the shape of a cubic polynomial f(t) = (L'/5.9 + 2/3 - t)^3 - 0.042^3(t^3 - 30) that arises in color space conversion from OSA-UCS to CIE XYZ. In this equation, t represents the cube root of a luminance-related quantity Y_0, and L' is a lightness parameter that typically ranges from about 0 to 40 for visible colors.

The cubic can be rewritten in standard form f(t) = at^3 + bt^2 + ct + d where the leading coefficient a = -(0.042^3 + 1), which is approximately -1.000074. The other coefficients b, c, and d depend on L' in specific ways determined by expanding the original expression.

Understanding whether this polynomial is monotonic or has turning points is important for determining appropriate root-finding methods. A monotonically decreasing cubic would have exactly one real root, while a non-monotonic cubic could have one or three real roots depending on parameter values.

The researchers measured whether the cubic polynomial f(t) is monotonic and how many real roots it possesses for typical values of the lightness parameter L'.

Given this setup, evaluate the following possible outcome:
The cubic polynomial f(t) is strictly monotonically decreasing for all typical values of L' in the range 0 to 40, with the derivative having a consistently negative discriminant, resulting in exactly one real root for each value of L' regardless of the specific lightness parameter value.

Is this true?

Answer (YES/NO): YES